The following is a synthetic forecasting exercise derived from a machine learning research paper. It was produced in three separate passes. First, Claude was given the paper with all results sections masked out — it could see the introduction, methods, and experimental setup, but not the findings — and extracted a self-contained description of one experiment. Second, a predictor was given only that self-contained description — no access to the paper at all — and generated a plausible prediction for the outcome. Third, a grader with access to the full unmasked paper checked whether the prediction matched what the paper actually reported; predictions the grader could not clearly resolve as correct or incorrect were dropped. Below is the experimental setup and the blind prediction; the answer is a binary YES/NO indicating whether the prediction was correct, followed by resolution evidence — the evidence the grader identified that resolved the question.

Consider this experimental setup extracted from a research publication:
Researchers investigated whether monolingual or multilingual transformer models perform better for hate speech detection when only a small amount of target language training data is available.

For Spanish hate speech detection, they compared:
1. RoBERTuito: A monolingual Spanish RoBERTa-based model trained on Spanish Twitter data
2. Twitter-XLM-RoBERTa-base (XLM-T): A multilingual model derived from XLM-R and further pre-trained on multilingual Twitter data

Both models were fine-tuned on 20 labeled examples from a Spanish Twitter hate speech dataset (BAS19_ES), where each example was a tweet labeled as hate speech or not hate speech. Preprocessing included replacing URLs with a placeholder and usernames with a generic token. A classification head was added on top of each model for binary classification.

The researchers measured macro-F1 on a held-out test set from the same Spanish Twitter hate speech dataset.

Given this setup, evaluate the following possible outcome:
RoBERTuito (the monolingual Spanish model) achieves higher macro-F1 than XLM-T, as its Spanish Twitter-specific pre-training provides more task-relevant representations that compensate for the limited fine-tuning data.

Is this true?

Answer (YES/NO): YES